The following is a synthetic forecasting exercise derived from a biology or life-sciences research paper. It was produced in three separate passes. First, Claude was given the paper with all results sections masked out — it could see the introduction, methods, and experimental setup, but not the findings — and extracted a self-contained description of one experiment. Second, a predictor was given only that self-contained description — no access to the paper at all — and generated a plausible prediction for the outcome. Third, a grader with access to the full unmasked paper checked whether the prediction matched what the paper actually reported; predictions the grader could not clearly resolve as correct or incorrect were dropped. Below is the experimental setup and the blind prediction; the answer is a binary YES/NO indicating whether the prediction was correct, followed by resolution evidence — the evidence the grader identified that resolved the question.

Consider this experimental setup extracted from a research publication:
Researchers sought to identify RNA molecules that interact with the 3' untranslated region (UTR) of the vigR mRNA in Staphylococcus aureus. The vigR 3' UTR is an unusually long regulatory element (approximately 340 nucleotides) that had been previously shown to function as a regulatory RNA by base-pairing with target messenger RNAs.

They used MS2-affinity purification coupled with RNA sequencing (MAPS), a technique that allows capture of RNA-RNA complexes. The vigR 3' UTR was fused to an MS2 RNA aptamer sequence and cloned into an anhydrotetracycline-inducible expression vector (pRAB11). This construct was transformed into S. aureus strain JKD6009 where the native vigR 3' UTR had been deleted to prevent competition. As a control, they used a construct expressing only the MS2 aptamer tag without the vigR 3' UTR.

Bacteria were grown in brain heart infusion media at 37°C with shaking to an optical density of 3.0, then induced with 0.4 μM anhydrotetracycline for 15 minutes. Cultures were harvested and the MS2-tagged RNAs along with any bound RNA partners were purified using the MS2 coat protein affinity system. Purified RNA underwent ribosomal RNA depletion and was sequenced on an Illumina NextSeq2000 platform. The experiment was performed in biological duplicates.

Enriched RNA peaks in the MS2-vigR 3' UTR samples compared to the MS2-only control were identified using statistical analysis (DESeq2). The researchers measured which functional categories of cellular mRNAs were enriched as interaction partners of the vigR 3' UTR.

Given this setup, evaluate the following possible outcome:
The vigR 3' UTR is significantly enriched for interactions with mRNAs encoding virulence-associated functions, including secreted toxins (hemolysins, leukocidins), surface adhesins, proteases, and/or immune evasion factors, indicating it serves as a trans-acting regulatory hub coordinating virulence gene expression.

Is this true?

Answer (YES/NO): NO